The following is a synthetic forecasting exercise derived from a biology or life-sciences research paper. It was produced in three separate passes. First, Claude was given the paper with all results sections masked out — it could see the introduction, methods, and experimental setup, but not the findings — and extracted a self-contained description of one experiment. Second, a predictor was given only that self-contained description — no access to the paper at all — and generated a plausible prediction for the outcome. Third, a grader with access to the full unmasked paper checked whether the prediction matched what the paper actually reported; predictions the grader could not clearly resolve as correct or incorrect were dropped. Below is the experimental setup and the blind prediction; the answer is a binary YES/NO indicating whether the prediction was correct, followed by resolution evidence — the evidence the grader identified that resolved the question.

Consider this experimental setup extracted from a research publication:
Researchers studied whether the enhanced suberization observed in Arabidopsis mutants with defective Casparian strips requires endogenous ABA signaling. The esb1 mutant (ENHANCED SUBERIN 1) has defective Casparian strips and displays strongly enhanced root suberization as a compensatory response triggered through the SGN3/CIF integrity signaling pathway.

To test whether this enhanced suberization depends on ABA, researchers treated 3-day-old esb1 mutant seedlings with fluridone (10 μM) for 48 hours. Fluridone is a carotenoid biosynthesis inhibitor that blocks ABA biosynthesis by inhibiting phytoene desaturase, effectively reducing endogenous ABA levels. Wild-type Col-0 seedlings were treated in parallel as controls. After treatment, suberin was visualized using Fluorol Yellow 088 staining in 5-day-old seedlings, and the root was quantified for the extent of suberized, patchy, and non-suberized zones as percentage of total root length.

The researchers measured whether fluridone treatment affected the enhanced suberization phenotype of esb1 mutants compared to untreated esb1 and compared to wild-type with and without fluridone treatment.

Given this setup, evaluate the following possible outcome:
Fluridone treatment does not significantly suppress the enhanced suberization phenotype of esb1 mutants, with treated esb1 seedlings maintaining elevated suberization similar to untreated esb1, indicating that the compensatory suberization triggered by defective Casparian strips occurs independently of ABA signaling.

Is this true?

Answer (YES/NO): YES